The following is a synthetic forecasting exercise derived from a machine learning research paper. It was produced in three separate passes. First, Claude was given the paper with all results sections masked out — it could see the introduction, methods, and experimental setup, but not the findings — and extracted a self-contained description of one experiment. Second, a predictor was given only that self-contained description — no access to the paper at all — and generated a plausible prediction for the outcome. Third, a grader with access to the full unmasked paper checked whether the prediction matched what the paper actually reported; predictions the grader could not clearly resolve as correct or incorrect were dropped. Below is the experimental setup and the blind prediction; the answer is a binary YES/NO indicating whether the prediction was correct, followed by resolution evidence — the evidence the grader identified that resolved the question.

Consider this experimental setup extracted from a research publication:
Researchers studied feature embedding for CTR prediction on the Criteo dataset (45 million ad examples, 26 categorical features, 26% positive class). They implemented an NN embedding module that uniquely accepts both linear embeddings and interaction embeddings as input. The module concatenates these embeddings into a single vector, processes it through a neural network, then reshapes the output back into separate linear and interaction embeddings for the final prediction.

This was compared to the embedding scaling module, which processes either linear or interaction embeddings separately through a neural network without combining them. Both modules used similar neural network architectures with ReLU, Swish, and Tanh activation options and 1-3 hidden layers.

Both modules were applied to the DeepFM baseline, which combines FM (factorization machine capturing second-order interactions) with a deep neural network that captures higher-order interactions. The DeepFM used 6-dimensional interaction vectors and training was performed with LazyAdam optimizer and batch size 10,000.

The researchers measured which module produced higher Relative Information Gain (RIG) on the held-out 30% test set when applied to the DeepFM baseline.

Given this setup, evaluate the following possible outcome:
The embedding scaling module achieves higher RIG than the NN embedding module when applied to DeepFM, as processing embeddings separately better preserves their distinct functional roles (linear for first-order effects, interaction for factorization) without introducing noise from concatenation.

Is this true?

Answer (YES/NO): YES